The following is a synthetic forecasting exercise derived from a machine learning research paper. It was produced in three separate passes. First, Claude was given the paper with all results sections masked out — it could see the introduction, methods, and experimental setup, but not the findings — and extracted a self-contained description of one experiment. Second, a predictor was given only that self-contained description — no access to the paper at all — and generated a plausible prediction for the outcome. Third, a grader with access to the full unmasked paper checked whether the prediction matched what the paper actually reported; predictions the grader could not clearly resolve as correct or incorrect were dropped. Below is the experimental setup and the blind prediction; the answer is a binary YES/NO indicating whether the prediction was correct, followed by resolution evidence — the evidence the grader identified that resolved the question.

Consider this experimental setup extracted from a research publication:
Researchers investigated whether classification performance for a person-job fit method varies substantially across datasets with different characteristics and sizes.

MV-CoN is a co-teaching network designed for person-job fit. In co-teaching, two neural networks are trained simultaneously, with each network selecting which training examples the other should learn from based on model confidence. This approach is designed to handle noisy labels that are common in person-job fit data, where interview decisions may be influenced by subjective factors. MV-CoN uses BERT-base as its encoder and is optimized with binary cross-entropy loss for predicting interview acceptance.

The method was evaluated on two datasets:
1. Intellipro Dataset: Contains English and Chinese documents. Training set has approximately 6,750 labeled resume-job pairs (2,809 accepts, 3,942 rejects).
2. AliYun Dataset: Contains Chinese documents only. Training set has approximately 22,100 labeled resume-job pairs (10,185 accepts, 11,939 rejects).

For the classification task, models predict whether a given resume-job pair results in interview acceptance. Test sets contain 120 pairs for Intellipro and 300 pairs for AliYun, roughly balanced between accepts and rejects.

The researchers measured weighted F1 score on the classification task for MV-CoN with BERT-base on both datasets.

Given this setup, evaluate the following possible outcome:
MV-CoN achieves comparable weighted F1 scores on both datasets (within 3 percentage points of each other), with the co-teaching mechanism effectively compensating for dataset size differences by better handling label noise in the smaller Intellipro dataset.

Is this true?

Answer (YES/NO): NO